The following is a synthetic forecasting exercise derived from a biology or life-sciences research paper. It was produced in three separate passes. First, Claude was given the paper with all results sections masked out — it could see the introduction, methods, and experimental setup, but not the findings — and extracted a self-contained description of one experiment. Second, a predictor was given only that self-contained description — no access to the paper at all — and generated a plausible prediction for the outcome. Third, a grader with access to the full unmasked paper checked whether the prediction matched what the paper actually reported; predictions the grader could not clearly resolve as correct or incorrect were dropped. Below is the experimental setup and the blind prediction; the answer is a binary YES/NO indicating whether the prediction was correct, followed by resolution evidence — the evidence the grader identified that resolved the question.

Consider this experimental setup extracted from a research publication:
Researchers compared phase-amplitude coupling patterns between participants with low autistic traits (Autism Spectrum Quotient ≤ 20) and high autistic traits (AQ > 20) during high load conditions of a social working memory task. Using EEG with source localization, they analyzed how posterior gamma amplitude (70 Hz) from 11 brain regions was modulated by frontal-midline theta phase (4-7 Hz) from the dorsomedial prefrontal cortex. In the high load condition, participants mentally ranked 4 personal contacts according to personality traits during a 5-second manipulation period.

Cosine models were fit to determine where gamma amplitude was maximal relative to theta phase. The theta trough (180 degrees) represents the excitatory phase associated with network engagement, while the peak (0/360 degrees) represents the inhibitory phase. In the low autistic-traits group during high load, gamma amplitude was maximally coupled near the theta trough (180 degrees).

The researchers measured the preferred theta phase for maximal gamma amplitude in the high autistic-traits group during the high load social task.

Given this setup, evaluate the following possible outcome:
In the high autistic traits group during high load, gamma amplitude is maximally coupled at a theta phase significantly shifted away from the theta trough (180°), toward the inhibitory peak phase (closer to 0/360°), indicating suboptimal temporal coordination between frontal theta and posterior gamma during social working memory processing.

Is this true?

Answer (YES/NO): YES